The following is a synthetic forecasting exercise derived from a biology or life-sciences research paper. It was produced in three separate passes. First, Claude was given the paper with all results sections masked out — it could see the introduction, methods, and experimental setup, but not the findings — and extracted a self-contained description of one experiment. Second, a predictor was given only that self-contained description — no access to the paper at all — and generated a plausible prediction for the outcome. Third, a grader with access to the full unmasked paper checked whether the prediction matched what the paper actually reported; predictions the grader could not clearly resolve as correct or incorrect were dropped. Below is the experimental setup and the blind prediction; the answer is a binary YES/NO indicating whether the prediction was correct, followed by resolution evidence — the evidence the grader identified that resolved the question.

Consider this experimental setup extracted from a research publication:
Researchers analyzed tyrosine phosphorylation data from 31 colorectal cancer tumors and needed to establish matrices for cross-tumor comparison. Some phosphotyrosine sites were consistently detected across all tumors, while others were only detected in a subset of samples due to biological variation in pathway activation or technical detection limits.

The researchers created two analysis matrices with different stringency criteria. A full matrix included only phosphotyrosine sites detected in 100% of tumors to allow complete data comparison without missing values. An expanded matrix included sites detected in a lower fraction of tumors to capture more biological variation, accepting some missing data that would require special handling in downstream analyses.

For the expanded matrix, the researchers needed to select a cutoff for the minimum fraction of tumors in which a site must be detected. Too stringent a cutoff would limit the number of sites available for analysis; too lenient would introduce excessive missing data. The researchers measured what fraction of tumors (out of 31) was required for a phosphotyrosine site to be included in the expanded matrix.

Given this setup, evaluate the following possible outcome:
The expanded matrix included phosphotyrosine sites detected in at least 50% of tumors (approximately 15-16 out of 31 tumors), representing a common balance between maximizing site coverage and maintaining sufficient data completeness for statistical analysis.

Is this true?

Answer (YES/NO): YES